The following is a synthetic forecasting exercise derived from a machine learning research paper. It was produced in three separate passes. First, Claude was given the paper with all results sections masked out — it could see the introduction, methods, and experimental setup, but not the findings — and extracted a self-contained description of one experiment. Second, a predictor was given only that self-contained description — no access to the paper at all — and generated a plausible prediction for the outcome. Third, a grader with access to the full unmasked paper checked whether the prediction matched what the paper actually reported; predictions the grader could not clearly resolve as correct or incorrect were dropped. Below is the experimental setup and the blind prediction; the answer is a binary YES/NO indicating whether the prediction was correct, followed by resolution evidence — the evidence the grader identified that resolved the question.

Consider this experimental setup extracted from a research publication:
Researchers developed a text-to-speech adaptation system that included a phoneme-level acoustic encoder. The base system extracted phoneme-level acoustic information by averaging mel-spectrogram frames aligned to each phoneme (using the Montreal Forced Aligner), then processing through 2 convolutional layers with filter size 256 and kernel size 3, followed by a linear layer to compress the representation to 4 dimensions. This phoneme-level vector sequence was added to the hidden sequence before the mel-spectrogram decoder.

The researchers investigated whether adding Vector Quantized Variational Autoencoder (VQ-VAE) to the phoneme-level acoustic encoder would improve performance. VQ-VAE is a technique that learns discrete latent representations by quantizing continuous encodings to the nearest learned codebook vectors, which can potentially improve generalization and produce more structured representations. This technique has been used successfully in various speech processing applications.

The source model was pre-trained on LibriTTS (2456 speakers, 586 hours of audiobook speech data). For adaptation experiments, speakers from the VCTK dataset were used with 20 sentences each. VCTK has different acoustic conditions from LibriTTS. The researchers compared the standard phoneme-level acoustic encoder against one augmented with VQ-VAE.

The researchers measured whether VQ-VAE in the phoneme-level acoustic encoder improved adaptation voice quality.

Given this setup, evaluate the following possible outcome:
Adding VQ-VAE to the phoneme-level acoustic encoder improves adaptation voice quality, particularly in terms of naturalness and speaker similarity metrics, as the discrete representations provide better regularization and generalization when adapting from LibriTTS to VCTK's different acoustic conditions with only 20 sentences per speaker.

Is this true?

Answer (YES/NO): NO